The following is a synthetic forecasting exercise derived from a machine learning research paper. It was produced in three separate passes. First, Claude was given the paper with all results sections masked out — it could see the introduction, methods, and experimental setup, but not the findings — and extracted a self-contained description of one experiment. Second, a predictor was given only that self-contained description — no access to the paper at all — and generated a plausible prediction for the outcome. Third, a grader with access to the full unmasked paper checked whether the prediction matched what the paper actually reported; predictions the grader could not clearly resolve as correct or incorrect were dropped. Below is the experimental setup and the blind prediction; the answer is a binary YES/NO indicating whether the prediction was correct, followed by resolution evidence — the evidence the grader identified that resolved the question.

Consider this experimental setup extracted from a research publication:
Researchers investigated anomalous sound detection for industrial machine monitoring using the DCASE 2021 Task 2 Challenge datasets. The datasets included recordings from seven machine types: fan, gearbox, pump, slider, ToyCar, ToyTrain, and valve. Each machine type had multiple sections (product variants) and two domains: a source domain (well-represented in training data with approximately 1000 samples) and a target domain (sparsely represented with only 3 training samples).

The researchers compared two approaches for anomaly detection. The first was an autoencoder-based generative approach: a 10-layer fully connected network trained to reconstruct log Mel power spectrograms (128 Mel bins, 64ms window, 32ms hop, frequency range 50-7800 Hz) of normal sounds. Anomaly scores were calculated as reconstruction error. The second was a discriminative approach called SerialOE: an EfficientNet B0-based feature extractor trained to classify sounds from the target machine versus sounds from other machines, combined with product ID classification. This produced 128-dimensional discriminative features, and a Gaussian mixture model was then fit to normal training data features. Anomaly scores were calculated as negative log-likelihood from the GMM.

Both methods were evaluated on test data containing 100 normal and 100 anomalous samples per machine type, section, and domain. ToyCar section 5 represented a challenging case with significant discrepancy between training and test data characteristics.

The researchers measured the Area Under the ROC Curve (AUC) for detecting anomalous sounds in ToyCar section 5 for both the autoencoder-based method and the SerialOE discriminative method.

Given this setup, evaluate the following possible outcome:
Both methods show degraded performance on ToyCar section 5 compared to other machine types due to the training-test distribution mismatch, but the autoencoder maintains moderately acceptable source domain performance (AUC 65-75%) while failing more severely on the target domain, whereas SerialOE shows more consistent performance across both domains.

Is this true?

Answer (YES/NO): NO